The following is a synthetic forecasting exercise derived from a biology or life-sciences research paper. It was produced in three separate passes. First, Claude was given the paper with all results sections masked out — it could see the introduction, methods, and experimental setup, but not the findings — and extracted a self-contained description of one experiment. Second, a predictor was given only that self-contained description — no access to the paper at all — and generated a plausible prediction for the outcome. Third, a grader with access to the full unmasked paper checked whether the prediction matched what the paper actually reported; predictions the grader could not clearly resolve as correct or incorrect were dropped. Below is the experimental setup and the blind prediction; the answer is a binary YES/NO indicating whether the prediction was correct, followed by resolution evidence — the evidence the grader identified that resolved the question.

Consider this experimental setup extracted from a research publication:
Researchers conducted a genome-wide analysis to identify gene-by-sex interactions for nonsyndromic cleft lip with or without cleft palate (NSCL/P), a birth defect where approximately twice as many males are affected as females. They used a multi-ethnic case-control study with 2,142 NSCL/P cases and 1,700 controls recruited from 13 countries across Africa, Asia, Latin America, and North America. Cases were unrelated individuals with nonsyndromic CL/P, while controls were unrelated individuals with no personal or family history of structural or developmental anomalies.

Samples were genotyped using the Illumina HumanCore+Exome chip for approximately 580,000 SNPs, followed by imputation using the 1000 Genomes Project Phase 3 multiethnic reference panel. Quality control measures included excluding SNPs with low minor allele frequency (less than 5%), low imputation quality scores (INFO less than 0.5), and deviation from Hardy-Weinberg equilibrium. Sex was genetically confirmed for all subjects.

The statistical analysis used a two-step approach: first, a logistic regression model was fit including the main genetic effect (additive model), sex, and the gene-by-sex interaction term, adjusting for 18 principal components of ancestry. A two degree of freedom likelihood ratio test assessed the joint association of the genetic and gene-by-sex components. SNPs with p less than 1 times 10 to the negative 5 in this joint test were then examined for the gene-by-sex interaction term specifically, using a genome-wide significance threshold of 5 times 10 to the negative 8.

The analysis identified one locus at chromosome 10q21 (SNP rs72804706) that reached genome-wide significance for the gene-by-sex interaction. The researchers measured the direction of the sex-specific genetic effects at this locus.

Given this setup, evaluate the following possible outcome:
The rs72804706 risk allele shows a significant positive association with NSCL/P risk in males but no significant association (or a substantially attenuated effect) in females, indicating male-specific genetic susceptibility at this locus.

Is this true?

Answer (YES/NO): NO